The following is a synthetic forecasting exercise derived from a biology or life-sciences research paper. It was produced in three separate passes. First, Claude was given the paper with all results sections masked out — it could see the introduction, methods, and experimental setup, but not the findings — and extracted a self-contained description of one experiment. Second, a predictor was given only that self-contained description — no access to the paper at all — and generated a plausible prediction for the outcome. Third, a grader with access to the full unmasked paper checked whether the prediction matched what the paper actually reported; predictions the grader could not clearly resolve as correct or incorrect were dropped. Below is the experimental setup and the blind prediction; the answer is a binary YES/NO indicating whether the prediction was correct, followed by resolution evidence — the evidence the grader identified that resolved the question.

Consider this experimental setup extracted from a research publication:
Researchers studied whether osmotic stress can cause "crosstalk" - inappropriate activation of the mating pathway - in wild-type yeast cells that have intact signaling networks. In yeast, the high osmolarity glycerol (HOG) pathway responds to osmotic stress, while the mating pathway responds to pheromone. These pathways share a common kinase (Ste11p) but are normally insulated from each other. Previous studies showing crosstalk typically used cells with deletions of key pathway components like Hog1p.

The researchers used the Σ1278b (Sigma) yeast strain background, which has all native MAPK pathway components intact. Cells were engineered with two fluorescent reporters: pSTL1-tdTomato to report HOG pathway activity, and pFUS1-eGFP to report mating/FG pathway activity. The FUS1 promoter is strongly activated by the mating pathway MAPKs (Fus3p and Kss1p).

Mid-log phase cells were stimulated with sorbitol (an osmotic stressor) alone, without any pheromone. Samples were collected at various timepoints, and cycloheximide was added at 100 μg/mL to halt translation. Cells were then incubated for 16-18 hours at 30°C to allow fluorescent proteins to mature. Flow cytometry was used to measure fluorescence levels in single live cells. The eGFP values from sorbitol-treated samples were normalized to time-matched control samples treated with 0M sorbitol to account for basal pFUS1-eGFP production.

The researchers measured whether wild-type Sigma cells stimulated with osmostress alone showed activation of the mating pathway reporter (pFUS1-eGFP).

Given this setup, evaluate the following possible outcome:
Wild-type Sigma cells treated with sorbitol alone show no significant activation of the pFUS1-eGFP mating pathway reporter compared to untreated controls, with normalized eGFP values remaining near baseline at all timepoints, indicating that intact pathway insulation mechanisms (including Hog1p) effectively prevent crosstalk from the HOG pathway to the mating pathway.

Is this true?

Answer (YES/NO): NO